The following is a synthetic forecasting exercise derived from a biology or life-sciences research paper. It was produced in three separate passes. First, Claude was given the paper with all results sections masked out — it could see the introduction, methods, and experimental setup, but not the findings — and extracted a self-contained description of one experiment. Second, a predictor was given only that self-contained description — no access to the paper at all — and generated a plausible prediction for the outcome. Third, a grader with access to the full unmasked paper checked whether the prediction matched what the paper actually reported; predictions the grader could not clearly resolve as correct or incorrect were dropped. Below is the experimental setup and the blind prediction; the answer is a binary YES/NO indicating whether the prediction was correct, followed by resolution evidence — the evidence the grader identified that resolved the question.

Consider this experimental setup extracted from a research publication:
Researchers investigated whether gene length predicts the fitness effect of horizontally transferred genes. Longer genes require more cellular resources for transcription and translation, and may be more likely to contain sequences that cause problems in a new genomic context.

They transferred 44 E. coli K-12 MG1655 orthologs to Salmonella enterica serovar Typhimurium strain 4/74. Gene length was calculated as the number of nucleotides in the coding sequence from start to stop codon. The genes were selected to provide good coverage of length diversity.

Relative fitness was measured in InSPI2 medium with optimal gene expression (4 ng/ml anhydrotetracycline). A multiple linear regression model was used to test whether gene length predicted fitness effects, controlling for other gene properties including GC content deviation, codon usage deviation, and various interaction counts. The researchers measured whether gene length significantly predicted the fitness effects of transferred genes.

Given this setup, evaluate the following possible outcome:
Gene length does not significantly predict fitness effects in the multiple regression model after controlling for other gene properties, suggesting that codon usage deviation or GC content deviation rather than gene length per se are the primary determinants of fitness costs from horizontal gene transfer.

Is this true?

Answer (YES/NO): NO